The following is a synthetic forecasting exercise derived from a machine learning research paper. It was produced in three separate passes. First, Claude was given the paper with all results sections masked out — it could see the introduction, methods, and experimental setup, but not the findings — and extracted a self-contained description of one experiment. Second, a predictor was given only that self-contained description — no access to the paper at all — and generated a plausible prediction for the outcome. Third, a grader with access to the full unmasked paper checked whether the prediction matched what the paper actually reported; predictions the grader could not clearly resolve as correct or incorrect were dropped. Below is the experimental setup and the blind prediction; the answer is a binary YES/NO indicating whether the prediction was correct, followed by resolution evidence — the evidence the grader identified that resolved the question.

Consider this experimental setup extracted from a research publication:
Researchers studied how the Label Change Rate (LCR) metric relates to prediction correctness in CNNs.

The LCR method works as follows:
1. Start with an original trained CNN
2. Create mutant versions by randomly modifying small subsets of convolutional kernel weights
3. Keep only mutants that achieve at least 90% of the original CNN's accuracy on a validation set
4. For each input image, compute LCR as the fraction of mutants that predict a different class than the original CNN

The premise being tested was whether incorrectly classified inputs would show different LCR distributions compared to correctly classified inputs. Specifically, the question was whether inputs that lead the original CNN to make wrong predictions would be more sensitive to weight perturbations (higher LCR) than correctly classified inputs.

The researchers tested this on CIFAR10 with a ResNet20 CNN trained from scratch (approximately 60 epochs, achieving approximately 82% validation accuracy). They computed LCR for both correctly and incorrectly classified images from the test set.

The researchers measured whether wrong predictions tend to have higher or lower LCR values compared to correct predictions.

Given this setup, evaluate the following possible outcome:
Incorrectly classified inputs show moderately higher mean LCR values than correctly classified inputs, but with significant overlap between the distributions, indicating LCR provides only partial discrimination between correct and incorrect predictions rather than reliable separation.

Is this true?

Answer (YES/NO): YES